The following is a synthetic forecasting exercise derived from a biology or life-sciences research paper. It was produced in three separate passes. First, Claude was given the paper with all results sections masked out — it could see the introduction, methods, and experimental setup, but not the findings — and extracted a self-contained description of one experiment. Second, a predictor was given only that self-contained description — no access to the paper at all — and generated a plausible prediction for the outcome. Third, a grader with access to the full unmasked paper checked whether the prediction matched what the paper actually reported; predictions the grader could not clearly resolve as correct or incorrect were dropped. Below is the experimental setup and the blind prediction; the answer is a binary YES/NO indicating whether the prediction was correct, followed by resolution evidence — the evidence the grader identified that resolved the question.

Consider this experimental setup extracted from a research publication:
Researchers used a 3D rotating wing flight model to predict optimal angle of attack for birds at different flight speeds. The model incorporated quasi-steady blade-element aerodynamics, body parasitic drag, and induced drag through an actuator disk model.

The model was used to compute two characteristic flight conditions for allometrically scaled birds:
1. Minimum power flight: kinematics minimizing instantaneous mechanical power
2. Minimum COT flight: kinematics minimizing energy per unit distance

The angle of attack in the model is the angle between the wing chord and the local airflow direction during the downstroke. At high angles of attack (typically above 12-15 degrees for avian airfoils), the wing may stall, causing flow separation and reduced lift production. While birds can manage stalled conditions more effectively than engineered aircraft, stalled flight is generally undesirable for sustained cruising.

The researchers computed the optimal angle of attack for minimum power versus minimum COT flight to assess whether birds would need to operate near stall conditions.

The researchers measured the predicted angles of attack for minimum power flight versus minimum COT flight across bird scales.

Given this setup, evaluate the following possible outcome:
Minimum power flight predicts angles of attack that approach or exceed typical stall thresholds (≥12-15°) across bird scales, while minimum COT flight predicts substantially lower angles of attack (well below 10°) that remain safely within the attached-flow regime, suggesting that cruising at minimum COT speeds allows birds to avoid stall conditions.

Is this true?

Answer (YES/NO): YES